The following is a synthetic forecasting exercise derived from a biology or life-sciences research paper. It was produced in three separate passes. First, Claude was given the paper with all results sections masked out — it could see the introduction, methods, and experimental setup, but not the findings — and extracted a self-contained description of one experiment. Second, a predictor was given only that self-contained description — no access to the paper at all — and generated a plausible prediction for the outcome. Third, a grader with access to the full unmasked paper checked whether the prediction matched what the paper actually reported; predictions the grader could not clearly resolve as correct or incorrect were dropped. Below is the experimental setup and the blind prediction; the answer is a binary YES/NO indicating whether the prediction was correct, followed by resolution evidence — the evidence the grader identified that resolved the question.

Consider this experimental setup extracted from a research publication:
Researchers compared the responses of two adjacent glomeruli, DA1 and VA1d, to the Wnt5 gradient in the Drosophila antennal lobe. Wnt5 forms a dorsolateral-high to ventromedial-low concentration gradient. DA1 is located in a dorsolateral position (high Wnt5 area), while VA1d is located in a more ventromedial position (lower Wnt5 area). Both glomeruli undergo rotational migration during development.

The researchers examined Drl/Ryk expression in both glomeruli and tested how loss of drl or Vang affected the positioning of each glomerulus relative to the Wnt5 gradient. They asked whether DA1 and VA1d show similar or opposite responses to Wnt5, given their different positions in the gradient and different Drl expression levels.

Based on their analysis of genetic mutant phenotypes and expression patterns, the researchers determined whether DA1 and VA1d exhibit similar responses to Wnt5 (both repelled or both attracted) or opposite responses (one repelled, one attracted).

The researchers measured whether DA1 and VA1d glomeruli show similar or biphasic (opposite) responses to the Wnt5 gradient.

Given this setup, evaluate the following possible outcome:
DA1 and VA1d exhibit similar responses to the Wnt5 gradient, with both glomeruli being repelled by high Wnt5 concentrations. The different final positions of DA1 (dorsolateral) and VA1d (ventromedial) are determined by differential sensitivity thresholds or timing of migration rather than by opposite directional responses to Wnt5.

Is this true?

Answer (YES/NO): NO